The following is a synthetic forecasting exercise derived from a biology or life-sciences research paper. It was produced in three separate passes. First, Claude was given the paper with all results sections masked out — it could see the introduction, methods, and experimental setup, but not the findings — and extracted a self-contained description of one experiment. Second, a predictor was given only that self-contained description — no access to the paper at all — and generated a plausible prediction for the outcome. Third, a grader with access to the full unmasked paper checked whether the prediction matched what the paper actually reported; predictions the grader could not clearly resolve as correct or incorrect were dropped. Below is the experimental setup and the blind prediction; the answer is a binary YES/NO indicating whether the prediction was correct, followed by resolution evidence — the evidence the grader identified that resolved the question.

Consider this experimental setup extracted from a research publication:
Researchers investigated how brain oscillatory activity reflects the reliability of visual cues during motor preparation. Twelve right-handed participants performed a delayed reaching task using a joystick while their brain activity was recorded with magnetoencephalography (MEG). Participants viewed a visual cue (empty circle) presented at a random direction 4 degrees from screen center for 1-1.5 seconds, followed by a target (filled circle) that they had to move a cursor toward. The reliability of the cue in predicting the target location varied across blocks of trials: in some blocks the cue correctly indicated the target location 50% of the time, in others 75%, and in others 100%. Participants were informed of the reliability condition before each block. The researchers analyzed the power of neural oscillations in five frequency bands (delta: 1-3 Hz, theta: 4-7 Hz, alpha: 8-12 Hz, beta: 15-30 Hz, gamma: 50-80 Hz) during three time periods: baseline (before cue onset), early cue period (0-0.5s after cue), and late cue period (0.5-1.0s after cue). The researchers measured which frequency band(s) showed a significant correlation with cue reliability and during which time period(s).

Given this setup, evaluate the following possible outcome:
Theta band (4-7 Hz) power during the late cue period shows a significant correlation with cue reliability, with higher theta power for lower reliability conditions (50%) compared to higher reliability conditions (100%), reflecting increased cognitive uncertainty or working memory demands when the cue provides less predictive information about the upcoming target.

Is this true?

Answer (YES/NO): NO